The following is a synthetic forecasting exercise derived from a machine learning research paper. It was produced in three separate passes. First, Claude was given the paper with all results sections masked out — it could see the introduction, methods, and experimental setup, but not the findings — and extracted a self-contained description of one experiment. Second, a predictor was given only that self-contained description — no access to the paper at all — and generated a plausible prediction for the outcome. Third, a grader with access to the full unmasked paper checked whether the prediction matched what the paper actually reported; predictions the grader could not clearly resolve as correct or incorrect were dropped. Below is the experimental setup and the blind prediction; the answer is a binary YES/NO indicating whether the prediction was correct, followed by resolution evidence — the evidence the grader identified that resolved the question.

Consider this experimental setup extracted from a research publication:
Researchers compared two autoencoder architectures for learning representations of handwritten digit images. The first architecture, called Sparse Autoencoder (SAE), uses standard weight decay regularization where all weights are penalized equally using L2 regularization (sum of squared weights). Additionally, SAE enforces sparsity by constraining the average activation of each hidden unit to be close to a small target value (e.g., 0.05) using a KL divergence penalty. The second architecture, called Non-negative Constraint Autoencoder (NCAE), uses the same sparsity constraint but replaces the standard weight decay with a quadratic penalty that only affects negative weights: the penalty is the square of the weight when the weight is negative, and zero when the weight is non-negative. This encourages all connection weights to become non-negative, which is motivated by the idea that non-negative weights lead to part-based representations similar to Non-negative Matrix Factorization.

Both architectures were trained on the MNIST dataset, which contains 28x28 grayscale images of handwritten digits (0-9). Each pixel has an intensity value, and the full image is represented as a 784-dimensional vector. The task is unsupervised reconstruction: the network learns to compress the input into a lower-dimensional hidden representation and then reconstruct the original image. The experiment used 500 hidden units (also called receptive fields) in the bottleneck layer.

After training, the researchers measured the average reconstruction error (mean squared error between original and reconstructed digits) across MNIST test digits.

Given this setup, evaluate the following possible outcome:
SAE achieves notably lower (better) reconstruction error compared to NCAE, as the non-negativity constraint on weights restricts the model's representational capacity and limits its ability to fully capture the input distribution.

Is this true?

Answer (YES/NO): NO